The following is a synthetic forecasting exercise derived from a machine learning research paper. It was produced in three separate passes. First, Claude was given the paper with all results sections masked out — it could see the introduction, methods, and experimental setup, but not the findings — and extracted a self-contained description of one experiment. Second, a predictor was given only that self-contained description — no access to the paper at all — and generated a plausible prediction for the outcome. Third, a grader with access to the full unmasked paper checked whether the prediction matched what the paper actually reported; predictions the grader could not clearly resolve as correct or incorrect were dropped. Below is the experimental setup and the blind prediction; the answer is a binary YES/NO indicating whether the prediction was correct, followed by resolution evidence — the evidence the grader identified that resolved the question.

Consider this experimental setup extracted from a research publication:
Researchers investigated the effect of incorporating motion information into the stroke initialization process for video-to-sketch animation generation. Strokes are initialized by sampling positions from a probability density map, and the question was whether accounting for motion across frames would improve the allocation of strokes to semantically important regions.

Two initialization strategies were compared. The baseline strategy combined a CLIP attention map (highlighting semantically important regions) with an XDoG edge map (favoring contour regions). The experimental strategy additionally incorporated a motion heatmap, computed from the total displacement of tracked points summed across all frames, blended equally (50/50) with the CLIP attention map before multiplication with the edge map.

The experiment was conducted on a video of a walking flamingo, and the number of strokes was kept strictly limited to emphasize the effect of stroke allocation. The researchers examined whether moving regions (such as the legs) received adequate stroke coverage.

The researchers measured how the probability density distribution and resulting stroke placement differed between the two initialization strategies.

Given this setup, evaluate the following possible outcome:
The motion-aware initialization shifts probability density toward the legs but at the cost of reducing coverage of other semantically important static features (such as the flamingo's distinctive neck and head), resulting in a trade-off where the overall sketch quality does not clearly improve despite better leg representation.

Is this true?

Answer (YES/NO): NO